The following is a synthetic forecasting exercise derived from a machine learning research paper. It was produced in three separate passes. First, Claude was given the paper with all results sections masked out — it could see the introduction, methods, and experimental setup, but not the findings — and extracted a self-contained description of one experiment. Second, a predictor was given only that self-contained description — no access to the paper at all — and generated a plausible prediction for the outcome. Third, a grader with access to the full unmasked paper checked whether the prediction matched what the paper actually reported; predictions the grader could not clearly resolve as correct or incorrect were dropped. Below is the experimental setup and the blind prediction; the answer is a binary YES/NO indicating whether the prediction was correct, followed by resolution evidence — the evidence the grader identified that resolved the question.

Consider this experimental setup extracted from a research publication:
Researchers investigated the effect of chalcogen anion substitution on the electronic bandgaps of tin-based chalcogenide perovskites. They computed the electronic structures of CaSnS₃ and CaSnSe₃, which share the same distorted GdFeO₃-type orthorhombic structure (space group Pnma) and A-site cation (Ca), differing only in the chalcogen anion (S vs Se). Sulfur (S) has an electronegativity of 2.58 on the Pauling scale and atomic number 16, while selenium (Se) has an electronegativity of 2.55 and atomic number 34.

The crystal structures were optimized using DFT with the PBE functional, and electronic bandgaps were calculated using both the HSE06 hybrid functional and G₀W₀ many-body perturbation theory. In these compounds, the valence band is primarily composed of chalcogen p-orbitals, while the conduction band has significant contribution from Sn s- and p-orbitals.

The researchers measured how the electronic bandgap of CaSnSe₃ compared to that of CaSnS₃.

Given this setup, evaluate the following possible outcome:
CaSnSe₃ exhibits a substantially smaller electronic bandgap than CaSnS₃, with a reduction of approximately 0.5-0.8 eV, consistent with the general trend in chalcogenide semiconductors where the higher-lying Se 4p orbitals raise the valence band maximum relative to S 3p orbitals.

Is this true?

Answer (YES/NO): YES